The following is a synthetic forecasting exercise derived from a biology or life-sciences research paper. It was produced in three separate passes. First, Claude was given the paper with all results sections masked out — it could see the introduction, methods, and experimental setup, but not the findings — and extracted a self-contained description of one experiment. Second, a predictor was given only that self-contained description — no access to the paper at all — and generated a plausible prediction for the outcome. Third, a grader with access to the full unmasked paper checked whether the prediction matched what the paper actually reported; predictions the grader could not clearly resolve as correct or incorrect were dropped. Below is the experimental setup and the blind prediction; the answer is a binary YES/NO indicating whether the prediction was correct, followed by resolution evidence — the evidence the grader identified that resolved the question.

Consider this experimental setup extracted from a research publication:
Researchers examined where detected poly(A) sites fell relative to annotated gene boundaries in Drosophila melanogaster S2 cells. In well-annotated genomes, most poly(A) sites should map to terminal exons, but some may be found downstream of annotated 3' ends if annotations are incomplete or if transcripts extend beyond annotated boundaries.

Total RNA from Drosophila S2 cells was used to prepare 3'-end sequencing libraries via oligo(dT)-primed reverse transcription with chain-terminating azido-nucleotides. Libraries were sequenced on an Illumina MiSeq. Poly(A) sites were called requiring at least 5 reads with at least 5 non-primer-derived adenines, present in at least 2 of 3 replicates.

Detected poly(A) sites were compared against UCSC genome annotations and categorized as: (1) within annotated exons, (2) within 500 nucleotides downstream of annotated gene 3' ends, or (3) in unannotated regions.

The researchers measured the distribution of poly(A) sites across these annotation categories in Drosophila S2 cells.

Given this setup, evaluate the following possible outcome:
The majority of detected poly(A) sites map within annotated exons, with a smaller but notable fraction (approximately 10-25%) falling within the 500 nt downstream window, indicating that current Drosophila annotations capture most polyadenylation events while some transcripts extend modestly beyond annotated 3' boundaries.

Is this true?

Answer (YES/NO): YES